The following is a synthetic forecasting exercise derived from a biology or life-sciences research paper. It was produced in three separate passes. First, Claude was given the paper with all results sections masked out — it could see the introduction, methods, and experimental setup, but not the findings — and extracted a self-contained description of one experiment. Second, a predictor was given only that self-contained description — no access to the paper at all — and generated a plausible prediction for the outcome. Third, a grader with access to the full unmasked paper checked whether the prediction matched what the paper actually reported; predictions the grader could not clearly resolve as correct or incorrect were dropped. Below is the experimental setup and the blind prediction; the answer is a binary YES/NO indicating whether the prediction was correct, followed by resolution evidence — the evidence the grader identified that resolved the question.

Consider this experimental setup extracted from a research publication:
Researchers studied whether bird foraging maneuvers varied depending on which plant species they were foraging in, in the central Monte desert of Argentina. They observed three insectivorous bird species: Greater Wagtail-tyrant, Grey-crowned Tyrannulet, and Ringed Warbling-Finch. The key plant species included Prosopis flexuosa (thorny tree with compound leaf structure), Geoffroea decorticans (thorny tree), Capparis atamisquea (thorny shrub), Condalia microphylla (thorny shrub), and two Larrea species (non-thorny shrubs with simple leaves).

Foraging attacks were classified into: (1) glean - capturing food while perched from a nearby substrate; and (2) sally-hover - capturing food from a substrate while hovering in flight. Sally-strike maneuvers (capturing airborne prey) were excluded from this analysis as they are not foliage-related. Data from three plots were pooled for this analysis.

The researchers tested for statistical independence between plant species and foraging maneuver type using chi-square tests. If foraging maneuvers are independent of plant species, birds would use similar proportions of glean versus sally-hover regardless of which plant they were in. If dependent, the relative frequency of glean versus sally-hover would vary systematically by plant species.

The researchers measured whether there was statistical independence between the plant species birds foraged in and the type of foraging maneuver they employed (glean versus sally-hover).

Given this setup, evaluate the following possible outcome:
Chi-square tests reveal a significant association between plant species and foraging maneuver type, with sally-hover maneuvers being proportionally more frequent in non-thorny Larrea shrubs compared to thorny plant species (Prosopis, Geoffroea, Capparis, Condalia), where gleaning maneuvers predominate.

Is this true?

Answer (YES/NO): NO